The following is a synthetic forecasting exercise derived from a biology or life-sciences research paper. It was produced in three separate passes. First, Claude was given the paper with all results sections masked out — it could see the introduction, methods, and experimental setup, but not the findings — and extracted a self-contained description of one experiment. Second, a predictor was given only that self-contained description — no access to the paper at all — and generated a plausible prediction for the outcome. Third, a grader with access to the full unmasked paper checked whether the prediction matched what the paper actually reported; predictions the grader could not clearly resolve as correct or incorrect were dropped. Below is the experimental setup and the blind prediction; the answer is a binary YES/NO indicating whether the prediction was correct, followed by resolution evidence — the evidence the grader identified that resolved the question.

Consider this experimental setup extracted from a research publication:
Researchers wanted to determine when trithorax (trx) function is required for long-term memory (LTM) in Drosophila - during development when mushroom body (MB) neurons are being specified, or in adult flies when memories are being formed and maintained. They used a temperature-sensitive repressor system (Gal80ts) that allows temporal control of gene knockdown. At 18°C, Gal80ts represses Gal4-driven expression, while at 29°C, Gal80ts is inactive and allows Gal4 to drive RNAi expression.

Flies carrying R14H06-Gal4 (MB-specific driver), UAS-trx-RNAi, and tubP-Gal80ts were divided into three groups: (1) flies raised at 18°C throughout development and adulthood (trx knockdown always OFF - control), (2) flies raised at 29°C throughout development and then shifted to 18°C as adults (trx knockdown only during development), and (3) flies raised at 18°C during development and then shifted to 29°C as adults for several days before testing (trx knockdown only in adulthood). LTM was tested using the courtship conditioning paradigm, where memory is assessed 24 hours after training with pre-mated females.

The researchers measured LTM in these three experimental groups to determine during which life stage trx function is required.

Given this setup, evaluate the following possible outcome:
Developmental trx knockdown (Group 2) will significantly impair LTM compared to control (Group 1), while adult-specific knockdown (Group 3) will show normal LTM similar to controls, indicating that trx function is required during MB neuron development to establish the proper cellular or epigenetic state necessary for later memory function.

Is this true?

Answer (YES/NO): NO